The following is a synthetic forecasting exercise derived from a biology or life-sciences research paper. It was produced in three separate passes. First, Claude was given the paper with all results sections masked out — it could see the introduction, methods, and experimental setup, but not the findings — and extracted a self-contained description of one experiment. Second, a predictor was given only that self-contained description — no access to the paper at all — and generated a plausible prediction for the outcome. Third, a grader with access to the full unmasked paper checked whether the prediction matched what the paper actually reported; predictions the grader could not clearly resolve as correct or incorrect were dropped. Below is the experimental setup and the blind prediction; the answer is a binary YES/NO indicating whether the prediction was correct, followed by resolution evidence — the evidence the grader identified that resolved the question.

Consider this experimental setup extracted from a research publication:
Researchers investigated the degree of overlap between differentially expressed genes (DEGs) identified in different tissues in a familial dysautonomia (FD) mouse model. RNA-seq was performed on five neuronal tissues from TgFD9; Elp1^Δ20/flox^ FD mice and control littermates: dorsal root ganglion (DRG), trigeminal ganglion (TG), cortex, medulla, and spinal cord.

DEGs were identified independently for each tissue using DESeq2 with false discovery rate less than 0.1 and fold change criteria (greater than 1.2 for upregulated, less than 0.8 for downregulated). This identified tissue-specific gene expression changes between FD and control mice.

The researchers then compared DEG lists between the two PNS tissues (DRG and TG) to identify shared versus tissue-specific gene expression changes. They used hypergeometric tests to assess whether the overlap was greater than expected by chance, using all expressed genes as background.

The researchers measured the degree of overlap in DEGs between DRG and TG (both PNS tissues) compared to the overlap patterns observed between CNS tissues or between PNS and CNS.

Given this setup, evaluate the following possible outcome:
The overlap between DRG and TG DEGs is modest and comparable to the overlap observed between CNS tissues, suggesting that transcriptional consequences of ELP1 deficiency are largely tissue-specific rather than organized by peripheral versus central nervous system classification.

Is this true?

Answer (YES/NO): NO